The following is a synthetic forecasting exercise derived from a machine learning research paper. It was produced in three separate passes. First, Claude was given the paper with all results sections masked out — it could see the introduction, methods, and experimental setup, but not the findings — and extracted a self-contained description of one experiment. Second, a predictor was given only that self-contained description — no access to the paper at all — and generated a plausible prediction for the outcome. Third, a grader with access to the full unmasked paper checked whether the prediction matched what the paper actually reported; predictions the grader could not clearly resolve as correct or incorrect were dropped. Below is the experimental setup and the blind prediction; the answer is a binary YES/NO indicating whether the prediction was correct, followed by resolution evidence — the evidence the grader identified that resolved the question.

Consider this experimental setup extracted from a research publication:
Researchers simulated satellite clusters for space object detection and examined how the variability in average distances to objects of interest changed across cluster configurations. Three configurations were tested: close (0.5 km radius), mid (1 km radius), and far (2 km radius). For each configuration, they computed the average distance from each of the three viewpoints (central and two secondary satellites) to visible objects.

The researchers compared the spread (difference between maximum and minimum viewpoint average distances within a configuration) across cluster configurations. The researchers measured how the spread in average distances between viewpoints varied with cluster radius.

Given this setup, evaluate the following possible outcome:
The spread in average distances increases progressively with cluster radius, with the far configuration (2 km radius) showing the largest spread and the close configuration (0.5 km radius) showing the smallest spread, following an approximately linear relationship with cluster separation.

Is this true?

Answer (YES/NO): NO